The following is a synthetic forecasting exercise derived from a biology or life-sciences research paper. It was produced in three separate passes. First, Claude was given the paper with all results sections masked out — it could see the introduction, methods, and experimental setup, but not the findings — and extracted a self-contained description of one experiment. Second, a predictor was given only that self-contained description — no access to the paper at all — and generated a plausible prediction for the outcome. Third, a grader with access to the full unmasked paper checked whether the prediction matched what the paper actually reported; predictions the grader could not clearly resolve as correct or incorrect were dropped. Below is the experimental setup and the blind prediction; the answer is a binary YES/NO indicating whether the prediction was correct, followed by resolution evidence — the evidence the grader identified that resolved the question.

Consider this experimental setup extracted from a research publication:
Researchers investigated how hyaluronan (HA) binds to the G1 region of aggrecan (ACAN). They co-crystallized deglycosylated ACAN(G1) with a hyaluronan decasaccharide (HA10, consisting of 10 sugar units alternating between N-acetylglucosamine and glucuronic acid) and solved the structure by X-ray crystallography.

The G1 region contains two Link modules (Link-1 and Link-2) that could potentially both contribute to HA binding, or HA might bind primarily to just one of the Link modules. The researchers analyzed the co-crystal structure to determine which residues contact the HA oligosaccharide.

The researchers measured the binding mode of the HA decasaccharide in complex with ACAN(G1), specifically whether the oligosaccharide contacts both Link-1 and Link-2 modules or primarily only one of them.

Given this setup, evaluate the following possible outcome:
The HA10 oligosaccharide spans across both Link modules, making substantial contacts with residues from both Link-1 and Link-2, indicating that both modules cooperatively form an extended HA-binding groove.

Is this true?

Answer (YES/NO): YES